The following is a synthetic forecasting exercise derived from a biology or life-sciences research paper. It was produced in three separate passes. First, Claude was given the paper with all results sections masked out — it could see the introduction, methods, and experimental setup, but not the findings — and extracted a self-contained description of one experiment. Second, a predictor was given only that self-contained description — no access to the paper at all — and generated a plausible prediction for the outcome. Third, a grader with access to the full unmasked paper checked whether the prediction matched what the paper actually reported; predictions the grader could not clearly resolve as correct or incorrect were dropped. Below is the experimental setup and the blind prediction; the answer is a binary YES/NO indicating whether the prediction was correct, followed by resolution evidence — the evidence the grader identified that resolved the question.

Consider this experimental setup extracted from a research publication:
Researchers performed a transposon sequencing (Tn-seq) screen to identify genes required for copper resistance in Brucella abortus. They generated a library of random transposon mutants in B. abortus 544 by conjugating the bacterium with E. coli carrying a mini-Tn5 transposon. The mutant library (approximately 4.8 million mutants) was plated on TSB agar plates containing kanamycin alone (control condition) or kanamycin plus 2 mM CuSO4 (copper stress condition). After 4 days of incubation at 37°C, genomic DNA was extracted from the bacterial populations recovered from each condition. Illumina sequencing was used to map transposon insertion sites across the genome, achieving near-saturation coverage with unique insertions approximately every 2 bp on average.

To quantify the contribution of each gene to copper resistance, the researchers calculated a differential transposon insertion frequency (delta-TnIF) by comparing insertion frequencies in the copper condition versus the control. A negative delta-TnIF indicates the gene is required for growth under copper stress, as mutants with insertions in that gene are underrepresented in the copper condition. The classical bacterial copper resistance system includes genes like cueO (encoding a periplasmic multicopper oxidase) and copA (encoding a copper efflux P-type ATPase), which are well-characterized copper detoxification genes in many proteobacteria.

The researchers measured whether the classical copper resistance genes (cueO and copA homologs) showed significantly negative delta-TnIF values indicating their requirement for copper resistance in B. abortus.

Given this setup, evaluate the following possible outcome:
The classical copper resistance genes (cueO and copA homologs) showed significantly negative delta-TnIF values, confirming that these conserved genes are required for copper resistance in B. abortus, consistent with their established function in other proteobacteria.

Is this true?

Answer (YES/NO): YES